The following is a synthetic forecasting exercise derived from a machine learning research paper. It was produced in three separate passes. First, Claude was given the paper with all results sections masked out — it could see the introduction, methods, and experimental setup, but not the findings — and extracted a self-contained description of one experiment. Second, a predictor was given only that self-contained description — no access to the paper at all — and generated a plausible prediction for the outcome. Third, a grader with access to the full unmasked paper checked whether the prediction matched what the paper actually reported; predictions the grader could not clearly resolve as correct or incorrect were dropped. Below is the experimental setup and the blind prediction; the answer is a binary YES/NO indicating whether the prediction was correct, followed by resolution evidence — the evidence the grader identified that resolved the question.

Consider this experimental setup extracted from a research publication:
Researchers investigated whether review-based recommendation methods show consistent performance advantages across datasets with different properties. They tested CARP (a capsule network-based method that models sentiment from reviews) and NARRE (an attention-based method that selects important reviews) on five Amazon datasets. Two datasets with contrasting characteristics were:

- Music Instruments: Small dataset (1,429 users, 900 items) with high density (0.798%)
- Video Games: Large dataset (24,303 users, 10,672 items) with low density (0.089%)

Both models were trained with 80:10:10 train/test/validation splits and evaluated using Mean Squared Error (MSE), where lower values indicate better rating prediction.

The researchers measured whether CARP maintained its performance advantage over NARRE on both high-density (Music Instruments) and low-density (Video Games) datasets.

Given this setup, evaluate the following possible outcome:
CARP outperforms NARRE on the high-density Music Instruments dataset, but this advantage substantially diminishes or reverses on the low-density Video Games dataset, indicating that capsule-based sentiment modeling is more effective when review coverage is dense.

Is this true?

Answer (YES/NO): NO